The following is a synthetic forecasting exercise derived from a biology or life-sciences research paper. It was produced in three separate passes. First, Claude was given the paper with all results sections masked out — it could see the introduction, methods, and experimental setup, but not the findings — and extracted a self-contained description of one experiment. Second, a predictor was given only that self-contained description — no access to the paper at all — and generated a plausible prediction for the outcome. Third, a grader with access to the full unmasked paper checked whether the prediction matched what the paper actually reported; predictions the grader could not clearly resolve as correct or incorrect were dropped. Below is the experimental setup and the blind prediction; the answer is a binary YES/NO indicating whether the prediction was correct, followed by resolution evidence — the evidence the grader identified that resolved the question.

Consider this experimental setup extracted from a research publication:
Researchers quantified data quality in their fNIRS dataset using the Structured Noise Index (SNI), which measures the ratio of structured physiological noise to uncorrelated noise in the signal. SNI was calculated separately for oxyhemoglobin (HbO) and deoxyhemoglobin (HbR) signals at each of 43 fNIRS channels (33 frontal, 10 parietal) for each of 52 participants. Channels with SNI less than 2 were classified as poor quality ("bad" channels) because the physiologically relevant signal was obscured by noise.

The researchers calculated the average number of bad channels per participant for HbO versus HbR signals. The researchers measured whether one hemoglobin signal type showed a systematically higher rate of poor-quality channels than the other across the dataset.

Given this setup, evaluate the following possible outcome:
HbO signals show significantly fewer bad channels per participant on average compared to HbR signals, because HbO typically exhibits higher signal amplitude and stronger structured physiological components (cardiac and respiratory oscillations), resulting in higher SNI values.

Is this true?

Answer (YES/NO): YES